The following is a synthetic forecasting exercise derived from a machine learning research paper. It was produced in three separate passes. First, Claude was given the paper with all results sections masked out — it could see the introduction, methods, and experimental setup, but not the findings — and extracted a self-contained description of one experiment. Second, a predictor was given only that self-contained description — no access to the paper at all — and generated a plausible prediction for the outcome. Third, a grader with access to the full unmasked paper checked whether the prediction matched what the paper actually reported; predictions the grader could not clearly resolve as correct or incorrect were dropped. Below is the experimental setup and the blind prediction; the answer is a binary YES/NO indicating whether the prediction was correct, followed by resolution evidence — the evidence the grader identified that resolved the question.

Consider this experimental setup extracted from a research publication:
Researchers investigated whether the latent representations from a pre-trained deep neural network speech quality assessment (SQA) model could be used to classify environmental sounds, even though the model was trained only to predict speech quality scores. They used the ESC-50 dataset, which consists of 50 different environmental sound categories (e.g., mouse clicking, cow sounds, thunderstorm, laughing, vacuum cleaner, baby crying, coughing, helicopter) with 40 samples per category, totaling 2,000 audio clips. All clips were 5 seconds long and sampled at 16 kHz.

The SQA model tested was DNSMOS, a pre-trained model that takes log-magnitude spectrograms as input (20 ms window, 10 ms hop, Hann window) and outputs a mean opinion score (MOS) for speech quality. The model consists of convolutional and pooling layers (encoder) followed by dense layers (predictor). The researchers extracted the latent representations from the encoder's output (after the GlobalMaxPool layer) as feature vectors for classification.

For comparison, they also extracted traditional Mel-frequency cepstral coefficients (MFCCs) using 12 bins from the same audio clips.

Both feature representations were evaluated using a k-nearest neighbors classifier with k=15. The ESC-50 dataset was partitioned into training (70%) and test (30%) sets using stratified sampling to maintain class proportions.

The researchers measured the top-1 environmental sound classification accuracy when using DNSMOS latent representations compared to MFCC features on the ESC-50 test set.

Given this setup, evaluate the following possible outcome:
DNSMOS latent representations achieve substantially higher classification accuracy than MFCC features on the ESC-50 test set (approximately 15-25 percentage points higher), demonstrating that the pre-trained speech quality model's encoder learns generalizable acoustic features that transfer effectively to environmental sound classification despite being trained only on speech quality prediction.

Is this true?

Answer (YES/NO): NO